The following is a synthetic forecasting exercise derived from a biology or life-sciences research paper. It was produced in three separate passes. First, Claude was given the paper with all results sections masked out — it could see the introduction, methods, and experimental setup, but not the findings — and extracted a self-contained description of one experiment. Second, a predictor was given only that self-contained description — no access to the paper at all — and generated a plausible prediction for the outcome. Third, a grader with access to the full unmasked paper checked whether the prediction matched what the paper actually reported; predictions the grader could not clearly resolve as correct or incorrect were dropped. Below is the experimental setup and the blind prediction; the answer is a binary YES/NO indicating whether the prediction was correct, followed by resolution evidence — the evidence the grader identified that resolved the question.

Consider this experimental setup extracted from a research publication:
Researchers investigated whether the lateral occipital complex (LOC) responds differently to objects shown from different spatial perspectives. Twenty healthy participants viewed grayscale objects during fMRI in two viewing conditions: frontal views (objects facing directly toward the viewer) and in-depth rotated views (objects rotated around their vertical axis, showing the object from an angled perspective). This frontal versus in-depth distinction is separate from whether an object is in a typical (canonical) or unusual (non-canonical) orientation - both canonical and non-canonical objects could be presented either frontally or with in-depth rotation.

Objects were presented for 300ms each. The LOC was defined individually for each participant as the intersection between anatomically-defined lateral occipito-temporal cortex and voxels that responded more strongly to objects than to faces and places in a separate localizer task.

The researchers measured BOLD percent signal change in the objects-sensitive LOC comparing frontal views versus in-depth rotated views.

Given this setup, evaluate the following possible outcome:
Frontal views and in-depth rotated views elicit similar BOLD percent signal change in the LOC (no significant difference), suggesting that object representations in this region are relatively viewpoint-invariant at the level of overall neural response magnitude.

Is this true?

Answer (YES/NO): NO